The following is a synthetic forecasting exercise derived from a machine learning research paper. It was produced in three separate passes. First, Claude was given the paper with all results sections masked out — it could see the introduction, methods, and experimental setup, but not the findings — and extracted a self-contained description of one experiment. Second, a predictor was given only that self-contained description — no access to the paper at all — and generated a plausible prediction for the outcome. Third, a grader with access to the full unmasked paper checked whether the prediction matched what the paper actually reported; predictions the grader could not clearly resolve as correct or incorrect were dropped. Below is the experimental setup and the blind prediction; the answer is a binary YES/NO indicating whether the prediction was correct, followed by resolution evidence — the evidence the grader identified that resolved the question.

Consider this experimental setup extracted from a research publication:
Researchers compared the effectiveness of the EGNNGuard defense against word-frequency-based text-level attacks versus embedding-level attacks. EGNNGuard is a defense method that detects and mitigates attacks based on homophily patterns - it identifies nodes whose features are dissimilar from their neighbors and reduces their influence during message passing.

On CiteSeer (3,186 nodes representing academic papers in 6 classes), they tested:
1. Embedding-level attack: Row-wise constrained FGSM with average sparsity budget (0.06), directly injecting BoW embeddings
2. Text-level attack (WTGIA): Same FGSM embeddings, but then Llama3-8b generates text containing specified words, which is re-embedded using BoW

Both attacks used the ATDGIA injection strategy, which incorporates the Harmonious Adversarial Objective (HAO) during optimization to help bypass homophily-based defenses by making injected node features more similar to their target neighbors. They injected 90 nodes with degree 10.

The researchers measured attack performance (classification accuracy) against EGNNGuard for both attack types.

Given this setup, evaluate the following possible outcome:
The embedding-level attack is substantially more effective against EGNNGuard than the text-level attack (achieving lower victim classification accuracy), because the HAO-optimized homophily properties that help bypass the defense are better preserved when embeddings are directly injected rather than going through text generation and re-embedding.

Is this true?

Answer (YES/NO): NO